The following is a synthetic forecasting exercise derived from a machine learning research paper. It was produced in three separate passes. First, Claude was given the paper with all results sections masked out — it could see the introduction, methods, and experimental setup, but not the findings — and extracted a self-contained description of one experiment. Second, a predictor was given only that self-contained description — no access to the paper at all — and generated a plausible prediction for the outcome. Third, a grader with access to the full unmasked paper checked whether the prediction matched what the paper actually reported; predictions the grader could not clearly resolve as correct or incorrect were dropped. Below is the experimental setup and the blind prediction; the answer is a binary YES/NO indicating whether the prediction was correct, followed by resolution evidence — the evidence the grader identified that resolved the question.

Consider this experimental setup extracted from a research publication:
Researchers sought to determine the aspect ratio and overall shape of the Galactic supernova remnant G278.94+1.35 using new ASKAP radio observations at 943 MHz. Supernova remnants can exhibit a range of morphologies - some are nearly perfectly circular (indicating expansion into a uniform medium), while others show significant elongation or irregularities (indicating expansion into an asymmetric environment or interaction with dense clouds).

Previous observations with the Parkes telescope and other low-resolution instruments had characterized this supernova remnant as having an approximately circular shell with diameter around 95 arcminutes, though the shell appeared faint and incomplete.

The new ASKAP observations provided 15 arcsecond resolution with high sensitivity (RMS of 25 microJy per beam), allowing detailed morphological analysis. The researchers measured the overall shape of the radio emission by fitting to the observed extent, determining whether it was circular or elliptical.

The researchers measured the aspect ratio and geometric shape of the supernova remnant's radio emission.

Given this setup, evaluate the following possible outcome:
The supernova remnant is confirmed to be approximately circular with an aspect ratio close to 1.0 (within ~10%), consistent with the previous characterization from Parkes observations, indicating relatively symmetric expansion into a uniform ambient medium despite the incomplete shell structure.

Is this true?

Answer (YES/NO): NO